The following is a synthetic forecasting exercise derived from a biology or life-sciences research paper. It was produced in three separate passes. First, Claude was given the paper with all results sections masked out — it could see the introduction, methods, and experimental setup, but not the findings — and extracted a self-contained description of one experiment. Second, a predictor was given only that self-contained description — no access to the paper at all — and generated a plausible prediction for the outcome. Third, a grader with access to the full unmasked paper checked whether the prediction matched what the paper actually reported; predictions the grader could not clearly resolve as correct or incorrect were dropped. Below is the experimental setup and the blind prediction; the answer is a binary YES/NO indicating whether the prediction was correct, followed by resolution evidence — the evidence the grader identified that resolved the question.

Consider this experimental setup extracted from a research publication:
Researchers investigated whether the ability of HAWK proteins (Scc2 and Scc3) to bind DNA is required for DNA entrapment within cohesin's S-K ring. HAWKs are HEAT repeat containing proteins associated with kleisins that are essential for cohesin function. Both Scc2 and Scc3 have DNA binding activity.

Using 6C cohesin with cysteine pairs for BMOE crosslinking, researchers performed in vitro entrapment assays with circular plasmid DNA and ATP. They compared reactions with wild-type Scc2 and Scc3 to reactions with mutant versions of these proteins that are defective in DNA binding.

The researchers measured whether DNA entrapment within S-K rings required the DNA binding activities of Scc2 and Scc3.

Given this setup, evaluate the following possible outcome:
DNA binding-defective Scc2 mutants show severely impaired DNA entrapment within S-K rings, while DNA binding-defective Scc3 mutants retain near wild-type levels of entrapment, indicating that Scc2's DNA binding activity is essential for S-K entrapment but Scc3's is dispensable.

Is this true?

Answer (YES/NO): NO